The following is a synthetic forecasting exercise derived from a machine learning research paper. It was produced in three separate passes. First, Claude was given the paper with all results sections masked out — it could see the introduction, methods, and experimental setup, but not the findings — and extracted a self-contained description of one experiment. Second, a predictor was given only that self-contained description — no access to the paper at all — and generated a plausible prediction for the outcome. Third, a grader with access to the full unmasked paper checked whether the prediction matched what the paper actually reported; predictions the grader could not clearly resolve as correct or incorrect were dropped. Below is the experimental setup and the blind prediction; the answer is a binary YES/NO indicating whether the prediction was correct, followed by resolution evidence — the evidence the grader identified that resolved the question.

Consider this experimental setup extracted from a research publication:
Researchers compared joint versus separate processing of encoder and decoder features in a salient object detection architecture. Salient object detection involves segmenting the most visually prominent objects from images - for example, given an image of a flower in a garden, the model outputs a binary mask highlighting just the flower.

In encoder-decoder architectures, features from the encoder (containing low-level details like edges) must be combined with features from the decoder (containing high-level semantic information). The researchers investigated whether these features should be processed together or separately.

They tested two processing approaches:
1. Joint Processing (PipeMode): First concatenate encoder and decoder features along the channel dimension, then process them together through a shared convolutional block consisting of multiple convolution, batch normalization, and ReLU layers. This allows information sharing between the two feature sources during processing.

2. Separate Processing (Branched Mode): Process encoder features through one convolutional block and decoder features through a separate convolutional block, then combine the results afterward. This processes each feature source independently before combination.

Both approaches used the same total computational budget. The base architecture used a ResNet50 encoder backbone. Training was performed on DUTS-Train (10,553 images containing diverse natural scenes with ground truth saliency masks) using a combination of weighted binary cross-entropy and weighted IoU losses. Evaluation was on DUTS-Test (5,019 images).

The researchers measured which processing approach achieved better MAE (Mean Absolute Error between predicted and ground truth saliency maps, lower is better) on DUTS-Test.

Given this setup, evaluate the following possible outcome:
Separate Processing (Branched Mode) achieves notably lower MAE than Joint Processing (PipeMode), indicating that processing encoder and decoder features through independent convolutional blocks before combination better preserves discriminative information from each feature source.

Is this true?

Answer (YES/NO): NO